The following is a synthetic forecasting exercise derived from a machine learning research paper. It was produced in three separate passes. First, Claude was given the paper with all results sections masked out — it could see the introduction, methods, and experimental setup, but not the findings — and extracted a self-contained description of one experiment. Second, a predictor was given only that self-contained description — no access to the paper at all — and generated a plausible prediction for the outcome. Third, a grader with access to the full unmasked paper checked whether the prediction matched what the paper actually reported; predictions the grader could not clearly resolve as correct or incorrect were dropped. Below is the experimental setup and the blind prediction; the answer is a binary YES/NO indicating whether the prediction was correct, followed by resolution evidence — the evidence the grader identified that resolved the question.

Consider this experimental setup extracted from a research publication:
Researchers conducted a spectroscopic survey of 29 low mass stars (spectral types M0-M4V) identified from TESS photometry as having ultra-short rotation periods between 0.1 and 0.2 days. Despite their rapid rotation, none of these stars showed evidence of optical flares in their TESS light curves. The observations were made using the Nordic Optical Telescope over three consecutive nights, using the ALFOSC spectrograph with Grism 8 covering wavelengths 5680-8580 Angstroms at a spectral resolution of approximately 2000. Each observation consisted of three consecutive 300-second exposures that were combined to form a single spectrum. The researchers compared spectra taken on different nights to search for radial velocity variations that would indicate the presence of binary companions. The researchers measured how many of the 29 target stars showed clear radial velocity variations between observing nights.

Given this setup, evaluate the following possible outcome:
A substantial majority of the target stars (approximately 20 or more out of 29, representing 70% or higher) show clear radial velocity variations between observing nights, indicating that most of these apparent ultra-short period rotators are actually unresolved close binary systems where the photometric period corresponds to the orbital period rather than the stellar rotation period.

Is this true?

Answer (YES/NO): NO